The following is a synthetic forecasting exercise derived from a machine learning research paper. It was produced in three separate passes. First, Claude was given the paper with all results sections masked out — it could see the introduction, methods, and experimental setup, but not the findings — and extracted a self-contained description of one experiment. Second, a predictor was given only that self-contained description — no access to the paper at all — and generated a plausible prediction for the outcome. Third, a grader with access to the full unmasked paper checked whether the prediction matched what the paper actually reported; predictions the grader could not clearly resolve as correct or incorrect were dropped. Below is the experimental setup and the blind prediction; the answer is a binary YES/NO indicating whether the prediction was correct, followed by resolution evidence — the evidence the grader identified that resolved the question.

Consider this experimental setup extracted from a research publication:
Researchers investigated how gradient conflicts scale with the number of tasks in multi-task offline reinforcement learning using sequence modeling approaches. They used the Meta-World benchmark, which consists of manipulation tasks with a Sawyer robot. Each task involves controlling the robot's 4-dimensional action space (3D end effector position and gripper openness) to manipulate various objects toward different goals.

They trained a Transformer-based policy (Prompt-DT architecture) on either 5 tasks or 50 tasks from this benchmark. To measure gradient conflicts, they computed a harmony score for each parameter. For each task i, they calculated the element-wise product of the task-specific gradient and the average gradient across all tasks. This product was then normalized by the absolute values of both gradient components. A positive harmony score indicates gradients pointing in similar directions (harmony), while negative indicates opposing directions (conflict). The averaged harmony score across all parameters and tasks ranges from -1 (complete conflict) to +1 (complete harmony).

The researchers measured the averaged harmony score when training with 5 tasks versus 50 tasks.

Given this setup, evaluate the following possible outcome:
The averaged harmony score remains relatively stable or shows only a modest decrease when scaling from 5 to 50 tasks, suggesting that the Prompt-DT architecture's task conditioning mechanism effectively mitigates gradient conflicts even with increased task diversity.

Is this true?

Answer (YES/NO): NO